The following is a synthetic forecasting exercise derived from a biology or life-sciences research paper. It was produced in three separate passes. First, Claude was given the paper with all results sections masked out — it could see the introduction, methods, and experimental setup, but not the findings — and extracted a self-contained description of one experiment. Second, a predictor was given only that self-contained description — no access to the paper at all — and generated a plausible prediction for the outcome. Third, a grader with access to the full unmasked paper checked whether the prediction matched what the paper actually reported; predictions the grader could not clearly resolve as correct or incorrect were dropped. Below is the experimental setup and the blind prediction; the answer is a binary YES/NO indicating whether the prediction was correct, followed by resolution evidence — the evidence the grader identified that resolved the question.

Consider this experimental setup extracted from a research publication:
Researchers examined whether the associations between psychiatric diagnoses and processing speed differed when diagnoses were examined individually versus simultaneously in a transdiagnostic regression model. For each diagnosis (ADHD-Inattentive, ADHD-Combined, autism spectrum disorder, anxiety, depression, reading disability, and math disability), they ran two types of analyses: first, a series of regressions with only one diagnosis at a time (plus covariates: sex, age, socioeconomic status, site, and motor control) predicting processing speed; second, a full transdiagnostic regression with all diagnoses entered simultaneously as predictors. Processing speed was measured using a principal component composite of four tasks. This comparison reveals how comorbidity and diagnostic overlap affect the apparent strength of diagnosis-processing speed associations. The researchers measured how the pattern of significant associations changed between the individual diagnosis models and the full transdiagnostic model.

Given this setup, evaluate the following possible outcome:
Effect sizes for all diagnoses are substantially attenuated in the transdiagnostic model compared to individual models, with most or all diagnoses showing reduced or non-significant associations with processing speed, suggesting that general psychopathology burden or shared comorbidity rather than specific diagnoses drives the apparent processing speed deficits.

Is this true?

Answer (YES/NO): NO